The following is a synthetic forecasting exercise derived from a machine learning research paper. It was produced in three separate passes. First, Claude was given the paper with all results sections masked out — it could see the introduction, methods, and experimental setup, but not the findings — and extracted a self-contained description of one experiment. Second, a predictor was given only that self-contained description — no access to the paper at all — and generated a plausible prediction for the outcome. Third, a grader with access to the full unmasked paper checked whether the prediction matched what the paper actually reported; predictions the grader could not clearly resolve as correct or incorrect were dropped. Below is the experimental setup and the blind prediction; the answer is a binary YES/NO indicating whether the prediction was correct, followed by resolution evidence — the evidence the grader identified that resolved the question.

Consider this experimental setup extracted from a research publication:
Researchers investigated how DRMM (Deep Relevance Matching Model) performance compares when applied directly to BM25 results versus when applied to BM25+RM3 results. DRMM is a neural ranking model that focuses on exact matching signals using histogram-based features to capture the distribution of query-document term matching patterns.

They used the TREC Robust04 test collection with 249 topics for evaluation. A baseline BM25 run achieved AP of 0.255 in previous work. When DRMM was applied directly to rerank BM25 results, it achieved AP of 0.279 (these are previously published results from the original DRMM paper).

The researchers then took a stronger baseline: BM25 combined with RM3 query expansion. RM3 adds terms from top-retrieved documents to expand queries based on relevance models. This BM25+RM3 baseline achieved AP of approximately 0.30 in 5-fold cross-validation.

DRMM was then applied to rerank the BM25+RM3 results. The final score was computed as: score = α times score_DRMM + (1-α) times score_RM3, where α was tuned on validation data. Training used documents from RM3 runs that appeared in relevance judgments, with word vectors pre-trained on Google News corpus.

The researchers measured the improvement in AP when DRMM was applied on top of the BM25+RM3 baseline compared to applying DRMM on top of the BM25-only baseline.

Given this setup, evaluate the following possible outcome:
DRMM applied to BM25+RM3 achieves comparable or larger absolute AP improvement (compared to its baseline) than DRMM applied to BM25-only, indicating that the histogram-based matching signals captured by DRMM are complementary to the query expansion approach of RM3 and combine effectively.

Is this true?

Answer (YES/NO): NO